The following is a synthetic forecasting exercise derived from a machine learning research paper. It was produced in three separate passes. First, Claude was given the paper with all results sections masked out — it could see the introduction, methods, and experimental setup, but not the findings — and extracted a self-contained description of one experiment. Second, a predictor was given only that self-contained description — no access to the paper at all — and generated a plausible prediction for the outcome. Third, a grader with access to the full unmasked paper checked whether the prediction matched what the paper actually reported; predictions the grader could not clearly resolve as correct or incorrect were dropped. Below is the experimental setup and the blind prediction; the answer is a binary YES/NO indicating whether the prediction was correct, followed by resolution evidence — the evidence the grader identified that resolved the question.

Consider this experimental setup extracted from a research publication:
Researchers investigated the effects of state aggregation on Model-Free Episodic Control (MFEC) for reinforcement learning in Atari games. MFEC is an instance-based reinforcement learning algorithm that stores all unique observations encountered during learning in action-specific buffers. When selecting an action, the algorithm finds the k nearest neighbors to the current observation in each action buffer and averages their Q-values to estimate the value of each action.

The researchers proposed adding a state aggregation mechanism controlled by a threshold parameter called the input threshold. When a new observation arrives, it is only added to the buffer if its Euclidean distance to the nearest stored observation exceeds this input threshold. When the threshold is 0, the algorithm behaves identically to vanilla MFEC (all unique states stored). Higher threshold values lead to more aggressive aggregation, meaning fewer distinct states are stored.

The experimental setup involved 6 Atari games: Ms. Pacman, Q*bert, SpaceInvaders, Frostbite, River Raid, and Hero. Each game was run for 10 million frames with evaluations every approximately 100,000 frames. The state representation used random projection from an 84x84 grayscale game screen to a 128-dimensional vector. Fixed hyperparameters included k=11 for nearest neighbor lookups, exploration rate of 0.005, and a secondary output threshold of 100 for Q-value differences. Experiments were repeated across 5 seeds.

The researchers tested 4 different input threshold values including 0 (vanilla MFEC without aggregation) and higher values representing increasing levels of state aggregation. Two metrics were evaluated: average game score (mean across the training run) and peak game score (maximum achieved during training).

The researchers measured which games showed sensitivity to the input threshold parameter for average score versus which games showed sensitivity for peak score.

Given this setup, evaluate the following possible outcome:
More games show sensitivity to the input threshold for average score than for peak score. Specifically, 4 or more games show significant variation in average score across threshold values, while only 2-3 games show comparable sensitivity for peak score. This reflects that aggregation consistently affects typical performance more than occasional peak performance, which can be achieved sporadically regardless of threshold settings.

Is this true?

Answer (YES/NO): NO